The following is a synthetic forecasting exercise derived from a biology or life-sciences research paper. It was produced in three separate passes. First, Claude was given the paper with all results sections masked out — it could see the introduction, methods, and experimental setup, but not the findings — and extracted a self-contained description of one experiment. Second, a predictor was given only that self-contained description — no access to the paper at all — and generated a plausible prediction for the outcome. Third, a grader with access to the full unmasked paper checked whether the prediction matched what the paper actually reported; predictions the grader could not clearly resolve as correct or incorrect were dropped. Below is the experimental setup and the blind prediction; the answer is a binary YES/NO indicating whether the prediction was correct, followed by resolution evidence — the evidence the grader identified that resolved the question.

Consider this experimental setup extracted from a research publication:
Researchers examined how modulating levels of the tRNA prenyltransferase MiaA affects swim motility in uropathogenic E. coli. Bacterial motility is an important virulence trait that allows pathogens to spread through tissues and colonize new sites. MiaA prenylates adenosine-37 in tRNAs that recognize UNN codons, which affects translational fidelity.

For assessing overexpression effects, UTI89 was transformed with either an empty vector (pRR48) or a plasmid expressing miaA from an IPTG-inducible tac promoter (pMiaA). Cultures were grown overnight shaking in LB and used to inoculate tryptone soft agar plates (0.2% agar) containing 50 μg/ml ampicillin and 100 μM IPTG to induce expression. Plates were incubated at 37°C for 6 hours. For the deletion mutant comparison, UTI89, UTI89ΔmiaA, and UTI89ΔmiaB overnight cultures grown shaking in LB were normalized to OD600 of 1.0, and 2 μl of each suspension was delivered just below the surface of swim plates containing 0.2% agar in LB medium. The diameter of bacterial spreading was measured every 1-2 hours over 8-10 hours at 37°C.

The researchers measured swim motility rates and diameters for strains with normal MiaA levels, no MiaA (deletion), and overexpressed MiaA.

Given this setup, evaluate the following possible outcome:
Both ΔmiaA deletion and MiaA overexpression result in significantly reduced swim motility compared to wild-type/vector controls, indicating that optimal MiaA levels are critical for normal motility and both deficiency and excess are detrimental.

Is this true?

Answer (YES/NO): YES